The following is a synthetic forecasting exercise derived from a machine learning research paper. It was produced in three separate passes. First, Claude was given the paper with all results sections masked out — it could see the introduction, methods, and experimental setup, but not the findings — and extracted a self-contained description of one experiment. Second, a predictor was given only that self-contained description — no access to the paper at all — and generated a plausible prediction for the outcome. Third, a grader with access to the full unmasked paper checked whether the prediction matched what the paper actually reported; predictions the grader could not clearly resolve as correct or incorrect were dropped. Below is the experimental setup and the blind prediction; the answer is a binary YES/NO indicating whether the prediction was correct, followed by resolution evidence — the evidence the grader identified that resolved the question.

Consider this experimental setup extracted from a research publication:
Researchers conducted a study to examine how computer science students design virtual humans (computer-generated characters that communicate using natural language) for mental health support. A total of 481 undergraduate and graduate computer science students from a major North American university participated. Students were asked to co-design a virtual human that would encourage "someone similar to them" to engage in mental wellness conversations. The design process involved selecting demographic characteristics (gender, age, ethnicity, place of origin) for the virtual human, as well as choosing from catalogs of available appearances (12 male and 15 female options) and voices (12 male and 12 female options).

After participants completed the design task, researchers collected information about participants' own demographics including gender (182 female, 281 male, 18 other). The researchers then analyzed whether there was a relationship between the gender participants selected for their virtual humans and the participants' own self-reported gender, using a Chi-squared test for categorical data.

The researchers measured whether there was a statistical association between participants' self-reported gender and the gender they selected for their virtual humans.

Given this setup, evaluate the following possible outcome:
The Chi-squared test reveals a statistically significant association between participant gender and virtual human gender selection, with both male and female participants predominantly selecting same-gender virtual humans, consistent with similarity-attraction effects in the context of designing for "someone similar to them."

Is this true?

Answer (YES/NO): YES